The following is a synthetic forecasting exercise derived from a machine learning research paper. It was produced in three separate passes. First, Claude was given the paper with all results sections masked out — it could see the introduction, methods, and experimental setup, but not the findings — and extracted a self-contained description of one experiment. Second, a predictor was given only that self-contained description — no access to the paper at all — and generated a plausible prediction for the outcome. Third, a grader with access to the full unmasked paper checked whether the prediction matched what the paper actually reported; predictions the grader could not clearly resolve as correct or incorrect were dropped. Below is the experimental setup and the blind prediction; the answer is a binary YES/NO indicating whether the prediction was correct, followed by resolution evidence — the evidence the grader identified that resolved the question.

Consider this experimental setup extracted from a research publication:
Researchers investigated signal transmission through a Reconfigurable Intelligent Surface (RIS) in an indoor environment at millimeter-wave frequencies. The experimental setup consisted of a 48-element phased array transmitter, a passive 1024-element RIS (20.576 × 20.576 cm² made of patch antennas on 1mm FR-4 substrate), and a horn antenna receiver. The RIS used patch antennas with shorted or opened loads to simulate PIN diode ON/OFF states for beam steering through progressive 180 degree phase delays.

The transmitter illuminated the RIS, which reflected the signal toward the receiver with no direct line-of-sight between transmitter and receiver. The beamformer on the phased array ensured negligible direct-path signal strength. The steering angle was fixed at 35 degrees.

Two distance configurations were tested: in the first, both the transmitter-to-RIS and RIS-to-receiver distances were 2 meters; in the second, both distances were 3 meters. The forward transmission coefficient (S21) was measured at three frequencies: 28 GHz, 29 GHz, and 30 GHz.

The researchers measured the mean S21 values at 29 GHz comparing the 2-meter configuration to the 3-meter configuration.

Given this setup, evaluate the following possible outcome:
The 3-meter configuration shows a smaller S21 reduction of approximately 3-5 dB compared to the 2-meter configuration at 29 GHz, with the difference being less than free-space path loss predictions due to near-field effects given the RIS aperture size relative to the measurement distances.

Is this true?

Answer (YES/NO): NO